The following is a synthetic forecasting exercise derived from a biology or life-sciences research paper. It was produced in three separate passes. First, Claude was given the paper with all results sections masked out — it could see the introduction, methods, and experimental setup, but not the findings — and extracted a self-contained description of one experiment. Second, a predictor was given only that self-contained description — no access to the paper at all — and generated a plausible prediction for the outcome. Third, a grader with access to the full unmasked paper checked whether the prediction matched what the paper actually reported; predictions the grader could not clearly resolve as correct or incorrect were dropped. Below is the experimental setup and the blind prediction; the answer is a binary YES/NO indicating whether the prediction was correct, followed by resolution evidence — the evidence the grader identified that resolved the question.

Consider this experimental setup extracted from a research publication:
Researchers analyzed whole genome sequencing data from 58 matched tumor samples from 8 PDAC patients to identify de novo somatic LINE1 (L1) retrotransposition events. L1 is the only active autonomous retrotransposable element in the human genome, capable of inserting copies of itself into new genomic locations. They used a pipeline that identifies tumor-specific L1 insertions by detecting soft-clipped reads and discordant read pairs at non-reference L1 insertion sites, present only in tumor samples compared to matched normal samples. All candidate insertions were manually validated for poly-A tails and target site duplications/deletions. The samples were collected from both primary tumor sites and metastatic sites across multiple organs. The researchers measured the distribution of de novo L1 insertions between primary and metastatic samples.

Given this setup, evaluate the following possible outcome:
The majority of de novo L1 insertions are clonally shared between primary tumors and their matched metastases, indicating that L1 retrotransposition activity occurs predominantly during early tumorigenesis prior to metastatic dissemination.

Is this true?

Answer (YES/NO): NO